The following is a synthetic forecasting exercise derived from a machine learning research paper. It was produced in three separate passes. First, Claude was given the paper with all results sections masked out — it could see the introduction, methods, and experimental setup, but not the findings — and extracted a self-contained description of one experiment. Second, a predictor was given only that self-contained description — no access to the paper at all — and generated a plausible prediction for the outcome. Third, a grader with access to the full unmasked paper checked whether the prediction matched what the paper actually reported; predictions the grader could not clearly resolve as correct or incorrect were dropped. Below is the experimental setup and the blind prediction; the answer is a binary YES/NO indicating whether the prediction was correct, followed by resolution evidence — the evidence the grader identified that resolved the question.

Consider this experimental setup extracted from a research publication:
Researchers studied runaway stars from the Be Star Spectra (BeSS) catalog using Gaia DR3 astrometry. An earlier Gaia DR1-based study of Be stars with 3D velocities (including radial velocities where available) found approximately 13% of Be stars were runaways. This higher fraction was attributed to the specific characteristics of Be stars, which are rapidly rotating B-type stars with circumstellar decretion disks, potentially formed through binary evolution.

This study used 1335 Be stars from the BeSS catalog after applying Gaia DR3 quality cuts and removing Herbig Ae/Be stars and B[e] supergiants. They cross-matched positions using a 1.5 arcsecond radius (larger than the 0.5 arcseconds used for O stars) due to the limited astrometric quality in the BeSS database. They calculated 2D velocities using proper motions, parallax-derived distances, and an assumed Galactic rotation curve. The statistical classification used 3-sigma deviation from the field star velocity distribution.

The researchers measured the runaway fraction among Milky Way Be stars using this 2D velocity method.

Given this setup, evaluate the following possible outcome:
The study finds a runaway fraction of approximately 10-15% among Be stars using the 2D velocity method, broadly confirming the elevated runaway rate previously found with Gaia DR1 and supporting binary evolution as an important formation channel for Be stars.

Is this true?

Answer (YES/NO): NO